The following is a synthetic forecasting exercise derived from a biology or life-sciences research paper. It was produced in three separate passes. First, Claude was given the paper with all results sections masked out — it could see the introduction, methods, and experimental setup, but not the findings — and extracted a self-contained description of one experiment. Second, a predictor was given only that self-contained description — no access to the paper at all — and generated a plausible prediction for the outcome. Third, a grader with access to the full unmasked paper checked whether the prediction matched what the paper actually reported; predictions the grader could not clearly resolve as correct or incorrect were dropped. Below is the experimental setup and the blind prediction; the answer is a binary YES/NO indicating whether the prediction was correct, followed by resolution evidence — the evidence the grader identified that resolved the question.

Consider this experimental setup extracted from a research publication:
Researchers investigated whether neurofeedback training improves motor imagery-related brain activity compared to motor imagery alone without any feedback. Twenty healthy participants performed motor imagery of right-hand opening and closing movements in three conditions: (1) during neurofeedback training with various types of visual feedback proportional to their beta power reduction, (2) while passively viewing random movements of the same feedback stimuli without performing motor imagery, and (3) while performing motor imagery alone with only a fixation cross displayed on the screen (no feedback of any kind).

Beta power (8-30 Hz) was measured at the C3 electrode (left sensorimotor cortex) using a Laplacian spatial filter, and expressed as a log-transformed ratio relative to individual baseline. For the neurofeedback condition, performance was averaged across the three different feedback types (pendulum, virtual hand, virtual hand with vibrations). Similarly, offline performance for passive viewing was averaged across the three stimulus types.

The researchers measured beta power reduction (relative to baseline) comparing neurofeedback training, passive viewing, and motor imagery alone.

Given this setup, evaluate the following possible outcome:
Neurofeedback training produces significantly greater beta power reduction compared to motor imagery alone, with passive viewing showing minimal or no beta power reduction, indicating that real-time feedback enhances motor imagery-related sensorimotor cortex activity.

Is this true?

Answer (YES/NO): YES